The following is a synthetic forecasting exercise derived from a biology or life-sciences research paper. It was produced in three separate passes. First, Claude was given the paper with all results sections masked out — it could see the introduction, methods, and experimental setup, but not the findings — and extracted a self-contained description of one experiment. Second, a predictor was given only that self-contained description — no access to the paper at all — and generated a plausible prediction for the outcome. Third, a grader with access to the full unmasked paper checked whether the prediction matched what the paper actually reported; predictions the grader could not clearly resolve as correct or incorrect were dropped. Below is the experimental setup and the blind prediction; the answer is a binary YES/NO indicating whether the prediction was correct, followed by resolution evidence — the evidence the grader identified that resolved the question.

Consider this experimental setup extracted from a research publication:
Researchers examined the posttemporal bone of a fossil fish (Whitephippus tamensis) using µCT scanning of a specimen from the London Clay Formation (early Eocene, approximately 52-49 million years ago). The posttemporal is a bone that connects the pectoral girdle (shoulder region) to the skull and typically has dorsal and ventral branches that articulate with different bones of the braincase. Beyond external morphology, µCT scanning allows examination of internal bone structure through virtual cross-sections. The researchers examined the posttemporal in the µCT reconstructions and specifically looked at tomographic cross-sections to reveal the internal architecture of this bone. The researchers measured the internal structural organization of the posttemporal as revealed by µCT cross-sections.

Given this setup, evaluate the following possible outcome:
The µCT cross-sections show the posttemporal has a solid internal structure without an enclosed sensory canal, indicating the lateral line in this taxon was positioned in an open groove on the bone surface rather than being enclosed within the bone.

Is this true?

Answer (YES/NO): NO